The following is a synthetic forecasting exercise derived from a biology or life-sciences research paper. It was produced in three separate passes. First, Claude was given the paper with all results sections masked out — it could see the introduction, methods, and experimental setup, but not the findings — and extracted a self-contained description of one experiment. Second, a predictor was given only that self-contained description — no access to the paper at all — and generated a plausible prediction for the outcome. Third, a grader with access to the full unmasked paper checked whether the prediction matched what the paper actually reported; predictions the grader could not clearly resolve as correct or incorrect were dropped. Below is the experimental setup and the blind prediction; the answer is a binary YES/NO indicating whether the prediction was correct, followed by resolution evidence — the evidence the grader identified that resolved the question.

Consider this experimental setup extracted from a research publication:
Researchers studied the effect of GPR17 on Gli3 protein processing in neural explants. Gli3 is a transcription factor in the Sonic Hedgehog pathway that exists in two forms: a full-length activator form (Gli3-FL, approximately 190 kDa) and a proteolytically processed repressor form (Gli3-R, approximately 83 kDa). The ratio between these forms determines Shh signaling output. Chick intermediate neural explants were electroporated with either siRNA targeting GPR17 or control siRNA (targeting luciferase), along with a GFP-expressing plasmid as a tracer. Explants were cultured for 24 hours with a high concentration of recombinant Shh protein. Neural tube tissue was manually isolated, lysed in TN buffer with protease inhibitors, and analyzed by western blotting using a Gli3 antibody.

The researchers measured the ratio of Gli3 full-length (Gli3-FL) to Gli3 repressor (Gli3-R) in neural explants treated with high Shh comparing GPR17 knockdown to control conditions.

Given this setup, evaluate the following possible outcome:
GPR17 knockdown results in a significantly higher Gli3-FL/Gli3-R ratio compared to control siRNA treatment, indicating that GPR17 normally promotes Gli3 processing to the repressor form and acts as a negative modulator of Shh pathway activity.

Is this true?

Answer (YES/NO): YES